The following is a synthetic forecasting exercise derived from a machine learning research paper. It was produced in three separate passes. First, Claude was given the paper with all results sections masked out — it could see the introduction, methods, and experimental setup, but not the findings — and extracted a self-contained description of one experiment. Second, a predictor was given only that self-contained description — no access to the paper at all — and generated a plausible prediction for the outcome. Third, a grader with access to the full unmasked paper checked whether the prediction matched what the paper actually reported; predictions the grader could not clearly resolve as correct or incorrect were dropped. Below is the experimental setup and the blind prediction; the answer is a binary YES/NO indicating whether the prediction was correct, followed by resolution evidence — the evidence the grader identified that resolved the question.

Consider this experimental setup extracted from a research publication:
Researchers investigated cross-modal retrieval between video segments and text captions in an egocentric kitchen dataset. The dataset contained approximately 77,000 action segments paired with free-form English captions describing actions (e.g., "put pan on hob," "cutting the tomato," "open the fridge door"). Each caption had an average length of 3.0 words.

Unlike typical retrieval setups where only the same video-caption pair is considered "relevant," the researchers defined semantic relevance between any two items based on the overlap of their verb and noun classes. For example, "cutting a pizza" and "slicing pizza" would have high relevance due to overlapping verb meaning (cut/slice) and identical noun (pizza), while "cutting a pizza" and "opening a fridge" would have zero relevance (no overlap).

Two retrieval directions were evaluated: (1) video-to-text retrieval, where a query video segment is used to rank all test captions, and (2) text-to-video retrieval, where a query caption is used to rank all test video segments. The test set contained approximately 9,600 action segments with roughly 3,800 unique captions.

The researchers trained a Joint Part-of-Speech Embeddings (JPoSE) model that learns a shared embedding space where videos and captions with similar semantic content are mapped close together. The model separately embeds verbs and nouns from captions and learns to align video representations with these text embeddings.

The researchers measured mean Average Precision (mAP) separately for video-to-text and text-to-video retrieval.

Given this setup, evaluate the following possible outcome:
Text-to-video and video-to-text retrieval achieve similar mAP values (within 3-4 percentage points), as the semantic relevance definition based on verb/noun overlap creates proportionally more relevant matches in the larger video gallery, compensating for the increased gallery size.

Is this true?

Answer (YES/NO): NO